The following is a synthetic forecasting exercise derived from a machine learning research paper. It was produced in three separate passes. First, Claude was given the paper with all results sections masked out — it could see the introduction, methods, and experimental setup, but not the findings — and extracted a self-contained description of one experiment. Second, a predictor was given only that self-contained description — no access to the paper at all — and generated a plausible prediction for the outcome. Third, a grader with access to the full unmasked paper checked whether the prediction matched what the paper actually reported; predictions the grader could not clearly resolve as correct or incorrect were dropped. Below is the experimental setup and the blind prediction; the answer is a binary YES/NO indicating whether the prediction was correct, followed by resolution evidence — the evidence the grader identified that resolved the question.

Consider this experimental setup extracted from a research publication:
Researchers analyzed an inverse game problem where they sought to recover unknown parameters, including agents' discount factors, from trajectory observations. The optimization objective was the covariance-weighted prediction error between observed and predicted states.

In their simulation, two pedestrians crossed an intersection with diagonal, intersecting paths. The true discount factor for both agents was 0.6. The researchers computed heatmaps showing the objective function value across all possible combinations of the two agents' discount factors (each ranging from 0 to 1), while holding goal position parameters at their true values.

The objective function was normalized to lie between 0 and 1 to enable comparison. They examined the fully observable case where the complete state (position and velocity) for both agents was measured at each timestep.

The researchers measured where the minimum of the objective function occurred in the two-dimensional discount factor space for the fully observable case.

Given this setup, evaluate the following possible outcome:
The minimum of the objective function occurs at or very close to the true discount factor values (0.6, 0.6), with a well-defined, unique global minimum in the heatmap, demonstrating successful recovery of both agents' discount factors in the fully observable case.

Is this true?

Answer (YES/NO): NO